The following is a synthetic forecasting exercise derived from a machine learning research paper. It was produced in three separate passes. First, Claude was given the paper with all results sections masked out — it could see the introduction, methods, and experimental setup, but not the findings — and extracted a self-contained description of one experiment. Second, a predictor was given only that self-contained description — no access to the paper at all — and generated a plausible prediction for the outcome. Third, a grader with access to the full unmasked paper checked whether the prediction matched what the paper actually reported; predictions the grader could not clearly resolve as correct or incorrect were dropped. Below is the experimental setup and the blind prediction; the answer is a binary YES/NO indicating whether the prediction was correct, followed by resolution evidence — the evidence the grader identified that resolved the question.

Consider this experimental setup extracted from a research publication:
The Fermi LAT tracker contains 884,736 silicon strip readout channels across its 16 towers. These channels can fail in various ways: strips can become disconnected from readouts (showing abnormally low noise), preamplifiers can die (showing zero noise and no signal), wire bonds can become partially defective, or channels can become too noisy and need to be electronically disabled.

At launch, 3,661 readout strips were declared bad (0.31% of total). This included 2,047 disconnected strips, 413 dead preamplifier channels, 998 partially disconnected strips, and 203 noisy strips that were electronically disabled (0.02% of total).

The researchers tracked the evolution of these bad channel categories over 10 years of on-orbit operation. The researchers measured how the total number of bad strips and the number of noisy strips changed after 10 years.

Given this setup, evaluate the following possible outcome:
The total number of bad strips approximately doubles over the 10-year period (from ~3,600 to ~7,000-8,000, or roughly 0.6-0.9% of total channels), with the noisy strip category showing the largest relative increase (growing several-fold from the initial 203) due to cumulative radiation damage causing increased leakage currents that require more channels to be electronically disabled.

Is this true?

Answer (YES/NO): NO